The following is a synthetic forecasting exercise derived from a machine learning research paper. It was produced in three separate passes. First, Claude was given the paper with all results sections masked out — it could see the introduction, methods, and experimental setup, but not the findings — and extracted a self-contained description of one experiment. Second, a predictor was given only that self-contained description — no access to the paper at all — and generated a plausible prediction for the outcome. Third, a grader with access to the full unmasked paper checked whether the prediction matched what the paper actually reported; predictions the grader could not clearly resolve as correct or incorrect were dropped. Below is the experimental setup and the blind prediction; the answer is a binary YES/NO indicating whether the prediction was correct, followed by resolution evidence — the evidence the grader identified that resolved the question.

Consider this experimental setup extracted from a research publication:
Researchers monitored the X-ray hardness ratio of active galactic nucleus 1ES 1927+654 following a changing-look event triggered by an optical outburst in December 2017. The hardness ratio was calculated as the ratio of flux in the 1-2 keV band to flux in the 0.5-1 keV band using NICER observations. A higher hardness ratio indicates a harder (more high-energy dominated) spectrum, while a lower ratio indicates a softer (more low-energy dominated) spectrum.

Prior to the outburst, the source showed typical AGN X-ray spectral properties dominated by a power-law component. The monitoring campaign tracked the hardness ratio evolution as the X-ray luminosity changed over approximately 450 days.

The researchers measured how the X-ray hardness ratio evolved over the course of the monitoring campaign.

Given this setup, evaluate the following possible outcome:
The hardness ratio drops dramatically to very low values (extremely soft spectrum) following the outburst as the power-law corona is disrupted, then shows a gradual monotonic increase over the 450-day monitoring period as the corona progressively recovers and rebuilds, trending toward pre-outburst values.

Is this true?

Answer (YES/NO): NO